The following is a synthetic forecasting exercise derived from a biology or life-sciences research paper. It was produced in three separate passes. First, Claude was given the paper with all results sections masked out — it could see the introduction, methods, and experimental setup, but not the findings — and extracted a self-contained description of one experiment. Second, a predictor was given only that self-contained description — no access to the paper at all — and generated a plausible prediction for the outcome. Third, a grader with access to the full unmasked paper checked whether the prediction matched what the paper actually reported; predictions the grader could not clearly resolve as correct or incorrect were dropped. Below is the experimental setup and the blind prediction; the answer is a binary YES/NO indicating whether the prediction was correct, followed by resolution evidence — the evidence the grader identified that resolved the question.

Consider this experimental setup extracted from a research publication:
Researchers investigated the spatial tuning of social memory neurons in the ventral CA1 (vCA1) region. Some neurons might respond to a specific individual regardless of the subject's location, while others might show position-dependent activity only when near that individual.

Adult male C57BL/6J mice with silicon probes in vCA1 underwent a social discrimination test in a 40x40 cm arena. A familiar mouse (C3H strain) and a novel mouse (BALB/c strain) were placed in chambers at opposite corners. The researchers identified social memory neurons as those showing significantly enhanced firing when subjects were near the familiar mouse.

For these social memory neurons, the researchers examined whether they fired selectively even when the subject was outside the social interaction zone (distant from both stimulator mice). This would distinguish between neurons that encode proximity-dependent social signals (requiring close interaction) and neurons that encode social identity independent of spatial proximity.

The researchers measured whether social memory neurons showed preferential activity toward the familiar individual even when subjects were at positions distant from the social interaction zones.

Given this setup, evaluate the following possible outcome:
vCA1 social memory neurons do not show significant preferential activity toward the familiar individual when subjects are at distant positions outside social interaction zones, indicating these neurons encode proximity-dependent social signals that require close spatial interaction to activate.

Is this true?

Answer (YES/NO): NO